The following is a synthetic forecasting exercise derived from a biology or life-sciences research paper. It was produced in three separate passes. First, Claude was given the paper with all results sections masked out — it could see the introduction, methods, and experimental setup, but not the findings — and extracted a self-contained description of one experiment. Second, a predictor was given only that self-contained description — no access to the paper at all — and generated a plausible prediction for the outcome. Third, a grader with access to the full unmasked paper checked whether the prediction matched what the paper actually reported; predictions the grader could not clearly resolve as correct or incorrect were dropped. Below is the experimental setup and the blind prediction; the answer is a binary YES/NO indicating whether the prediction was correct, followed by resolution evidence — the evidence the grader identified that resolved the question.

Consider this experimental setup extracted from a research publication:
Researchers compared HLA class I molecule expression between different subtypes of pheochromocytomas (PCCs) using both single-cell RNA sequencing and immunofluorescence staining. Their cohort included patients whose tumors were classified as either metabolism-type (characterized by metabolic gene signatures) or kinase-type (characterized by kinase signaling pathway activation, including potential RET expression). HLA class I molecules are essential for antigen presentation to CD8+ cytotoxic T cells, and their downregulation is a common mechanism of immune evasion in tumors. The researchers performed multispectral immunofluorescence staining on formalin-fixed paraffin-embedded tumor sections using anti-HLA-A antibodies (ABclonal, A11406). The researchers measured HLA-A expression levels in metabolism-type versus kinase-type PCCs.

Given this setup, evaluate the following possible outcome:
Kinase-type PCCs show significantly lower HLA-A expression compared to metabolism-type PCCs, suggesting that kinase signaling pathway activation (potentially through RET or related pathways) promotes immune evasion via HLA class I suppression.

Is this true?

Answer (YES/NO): YES